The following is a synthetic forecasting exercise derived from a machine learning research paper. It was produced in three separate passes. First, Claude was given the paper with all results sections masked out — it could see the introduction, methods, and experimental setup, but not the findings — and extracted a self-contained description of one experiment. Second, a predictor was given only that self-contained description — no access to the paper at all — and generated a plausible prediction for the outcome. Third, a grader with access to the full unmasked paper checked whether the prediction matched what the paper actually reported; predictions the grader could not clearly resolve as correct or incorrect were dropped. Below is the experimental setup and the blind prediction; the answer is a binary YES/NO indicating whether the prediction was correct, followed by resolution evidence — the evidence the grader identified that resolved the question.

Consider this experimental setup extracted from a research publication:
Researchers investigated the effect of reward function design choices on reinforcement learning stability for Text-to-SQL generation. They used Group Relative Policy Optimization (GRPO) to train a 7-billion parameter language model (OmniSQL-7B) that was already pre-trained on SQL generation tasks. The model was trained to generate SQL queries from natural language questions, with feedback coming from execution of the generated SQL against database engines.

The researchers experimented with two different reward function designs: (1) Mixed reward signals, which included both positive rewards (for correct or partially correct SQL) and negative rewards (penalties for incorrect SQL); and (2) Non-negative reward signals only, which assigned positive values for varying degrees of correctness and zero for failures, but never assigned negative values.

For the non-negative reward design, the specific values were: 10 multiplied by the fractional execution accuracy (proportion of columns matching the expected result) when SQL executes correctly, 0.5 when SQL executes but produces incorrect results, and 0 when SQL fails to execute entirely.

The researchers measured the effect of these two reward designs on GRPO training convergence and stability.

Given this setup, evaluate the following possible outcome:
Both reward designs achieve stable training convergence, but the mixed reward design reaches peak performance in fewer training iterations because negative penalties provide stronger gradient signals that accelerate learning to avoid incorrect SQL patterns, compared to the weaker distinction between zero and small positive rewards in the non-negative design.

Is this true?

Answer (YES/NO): NO